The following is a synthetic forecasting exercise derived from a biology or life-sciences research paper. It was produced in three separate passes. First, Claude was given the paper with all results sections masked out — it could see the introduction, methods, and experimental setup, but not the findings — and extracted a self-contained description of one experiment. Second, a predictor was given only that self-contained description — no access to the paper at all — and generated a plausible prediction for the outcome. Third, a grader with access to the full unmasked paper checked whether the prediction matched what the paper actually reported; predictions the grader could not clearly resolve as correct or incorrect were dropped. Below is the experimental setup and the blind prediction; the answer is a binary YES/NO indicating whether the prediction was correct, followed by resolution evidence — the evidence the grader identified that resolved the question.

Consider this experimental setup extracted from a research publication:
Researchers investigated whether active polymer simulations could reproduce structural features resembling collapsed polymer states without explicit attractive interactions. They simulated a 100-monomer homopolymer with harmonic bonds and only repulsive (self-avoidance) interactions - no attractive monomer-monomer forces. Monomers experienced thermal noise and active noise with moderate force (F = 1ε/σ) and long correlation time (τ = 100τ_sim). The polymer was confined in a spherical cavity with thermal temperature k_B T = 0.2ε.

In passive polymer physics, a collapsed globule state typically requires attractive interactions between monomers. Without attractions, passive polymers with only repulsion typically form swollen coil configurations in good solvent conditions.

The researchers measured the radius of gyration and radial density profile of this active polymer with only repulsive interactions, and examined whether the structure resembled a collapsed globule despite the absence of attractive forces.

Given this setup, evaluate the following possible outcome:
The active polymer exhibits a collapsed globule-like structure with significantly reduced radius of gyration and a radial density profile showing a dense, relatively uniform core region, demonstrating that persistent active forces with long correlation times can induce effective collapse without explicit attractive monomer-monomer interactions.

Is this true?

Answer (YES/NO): YES